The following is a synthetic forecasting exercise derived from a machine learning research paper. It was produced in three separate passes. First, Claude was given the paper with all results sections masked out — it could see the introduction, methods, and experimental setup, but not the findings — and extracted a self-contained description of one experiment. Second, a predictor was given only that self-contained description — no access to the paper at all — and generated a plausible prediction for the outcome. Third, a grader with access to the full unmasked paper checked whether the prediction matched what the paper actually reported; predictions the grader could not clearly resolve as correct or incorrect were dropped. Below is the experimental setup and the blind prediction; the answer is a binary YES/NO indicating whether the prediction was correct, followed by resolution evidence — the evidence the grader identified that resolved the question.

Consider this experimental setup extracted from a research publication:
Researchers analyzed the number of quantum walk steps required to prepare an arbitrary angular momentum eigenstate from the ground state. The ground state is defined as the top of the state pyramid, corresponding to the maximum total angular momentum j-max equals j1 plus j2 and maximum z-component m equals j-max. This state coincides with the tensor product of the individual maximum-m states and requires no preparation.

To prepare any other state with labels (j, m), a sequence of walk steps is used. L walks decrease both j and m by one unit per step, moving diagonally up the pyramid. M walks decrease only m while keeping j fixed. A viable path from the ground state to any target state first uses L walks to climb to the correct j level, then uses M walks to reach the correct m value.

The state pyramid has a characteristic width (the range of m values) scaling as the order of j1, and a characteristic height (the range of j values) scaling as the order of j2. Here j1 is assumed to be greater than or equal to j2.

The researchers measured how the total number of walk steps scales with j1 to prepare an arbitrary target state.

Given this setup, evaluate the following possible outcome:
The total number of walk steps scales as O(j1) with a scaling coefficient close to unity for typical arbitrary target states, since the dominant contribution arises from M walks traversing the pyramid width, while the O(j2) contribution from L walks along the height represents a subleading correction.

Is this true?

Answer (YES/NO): NO